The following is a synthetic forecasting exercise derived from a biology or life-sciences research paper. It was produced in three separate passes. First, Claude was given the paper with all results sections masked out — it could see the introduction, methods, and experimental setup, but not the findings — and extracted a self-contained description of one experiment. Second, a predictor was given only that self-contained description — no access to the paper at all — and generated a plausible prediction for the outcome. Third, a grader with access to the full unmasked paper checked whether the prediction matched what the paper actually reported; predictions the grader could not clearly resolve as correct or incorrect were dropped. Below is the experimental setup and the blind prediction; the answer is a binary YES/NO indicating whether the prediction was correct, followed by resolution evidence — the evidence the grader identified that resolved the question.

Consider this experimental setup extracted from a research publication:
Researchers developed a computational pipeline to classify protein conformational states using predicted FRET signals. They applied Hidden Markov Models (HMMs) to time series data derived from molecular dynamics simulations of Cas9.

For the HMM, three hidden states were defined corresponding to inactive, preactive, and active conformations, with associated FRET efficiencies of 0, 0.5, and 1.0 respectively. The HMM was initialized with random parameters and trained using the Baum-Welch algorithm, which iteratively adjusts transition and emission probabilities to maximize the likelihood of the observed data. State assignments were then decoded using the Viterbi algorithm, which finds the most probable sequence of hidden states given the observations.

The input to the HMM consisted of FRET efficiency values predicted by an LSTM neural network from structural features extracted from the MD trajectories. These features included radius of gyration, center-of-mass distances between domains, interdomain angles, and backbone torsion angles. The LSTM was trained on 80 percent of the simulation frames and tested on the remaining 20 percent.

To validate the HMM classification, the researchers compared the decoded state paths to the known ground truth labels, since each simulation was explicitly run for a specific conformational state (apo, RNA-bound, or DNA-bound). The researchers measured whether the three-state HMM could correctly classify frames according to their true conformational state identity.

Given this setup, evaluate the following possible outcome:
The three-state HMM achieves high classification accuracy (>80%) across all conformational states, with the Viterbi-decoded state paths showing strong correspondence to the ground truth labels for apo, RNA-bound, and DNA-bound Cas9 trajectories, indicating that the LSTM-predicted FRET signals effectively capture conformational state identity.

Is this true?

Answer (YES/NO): NO